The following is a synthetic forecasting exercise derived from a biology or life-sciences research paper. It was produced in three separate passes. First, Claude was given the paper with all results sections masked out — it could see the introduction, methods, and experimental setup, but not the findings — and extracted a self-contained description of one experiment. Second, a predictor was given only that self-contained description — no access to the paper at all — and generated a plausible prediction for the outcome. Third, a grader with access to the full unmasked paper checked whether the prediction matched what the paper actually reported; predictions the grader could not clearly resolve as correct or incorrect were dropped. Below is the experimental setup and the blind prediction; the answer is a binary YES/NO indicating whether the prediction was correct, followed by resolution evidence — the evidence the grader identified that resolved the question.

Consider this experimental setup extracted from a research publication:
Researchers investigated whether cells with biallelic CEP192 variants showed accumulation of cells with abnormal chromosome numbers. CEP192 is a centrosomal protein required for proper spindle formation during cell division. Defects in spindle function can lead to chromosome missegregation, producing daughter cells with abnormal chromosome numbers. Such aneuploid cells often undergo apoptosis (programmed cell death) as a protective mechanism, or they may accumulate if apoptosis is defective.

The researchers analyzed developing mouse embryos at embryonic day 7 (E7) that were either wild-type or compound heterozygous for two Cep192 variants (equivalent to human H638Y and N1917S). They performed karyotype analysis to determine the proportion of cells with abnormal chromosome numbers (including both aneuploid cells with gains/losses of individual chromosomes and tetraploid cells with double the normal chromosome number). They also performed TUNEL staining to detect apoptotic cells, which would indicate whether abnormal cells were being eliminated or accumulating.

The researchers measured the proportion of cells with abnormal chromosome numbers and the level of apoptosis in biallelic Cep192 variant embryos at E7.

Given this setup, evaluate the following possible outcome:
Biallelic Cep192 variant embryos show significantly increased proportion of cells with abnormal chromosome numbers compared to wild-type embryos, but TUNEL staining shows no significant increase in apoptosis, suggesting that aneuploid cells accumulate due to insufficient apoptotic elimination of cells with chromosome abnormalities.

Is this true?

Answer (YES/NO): NO